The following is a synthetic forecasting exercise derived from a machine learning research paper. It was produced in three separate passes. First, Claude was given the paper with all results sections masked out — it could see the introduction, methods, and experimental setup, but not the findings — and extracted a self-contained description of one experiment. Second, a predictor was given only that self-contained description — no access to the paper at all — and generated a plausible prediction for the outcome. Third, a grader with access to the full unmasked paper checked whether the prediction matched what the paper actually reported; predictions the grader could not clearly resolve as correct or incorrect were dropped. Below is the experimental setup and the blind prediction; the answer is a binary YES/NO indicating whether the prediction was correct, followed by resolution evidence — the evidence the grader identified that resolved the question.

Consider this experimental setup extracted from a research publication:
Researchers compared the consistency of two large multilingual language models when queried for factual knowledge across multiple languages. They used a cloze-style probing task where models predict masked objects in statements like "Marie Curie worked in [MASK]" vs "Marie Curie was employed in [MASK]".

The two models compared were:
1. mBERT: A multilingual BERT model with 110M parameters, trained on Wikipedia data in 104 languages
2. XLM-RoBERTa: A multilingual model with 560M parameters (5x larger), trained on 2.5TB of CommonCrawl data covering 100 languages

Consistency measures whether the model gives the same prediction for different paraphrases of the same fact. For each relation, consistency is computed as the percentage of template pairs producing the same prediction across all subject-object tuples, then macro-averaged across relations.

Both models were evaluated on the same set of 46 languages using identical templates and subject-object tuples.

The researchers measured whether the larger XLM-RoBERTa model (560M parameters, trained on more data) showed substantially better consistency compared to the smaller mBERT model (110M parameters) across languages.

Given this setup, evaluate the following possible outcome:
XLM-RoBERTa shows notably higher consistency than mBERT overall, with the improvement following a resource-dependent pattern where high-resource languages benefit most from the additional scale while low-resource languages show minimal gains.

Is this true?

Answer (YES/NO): NO